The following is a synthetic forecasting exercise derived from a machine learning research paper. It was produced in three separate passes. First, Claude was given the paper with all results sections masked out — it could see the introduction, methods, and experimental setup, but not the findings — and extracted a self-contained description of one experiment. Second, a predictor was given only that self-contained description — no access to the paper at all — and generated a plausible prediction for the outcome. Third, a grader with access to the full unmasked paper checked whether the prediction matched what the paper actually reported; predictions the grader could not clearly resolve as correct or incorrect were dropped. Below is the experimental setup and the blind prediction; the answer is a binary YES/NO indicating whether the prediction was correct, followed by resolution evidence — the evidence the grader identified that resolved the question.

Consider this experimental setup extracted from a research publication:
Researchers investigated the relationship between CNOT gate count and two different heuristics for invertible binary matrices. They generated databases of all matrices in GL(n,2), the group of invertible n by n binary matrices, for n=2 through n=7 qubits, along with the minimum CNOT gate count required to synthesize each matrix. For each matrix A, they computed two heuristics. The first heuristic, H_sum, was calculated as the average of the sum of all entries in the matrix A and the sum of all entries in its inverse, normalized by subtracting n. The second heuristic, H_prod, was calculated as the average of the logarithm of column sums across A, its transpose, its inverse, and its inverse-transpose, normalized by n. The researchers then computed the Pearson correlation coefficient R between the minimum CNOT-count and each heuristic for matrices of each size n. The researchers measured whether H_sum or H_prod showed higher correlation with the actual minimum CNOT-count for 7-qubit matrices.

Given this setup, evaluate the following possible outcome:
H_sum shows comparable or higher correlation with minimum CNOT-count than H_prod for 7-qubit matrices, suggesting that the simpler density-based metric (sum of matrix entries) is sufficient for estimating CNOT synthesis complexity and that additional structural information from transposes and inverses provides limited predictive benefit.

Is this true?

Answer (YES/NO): NO